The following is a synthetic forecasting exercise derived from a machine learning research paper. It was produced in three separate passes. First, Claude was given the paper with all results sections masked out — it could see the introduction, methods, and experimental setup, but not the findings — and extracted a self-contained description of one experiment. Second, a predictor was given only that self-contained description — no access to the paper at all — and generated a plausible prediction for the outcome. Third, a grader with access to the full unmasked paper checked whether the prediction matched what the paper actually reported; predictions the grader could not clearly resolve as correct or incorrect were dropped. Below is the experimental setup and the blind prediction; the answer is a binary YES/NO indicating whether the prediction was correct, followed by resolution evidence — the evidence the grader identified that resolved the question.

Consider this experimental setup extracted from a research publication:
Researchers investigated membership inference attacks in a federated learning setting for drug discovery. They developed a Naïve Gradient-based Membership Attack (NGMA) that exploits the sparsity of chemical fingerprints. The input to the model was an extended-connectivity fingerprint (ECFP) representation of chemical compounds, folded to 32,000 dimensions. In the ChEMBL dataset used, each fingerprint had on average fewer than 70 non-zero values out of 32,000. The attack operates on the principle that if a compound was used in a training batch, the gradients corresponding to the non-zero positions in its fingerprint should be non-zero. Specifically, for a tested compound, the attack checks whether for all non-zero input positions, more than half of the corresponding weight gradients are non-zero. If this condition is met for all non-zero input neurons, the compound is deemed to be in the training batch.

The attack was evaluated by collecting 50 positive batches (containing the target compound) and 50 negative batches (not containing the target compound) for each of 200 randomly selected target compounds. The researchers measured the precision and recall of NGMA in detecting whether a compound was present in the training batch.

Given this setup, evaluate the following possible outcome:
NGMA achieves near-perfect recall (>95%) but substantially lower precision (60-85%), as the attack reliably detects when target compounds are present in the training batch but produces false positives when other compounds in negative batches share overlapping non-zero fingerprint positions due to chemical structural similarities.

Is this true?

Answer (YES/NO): YES